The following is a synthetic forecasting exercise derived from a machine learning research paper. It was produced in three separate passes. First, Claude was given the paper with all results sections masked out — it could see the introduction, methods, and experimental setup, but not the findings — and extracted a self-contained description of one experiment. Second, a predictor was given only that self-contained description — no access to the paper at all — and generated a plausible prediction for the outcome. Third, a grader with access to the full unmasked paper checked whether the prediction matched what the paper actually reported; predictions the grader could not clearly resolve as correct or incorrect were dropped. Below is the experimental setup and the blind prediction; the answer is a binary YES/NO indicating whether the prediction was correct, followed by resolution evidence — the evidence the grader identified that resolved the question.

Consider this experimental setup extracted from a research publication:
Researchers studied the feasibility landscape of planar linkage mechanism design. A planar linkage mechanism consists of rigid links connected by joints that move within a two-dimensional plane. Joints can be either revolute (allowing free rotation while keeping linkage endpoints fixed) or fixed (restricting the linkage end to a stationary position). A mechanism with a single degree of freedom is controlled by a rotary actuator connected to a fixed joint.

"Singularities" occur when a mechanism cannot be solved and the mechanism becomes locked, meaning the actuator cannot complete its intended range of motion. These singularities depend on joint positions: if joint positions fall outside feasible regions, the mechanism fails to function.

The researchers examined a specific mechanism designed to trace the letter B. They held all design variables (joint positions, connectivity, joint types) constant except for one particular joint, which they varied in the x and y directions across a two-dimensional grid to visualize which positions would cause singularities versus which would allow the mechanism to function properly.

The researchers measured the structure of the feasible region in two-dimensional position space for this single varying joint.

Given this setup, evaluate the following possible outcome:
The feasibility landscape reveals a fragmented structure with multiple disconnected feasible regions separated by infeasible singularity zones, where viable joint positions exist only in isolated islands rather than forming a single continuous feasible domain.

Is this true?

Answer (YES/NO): YES